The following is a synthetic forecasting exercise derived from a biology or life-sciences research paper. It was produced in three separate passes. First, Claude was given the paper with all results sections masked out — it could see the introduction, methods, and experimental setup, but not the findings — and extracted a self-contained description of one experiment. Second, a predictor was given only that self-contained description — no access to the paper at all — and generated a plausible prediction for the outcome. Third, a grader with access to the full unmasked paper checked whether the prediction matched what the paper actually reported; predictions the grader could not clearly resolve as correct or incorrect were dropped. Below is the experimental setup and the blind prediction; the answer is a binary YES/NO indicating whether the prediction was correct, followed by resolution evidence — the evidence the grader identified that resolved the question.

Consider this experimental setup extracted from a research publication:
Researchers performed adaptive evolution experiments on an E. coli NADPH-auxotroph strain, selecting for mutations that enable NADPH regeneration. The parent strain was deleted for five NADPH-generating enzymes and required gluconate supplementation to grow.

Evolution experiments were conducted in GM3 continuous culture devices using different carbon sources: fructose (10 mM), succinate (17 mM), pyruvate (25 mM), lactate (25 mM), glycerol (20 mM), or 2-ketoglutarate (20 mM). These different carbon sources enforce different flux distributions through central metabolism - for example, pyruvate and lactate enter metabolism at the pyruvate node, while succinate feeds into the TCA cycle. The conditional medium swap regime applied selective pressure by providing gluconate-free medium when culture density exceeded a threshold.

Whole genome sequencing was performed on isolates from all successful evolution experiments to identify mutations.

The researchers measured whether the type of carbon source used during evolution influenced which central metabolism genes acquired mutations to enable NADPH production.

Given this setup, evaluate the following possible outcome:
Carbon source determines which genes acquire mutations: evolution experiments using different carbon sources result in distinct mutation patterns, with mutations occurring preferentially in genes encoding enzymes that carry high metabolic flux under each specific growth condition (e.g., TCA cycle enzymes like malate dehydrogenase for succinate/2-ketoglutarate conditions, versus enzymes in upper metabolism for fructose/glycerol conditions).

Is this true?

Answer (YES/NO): NO